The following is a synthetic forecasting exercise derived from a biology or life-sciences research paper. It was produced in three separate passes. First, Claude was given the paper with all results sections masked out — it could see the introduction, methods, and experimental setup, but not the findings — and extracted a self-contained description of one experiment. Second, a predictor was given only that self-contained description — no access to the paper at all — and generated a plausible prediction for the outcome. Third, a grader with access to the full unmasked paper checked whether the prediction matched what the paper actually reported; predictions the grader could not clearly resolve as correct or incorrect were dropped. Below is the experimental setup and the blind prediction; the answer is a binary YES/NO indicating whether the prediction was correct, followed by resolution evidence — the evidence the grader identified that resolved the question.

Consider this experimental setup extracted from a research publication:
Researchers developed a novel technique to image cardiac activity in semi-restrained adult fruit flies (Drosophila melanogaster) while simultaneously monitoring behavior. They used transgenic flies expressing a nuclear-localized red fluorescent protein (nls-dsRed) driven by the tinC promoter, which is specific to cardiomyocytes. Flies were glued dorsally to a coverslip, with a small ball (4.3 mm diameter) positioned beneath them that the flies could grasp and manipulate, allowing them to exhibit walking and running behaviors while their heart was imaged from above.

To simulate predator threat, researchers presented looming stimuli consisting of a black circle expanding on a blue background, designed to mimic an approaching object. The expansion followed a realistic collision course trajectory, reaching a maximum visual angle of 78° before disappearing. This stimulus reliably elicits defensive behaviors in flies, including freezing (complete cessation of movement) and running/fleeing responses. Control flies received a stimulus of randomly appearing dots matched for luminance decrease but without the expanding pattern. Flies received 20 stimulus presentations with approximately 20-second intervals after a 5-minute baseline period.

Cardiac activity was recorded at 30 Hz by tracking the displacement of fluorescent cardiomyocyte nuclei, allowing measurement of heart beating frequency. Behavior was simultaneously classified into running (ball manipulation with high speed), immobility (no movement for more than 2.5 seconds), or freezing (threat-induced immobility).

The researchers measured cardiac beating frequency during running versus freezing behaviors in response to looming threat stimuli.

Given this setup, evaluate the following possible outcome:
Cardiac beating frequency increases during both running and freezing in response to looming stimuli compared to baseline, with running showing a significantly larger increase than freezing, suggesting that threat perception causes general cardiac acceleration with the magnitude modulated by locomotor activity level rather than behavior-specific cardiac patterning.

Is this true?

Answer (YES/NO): NO